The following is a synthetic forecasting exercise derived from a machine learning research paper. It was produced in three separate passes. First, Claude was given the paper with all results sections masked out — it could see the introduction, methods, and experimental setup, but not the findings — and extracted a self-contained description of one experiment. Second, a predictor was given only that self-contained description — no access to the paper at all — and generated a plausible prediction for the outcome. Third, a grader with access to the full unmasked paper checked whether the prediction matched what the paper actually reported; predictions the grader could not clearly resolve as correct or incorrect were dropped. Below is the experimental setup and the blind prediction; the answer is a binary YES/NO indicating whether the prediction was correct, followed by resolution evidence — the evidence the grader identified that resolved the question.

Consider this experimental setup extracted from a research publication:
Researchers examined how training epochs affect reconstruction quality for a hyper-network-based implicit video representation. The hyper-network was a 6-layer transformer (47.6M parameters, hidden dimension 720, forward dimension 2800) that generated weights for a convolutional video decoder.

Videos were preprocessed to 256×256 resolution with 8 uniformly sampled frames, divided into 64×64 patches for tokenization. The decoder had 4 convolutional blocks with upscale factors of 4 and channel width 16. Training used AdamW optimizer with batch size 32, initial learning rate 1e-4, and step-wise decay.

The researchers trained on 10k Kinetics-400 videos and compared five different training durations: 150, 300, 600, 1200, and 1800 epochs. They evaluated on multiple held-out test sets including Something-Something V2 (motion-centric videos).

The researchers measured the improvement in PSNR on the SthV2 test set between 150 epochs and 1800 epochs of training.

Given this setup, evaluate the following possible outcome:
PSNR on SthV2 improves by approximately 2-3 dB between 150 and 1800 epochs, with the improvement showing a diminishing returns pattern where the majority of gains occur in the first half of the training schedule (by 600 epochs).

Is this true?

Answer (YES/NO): NO